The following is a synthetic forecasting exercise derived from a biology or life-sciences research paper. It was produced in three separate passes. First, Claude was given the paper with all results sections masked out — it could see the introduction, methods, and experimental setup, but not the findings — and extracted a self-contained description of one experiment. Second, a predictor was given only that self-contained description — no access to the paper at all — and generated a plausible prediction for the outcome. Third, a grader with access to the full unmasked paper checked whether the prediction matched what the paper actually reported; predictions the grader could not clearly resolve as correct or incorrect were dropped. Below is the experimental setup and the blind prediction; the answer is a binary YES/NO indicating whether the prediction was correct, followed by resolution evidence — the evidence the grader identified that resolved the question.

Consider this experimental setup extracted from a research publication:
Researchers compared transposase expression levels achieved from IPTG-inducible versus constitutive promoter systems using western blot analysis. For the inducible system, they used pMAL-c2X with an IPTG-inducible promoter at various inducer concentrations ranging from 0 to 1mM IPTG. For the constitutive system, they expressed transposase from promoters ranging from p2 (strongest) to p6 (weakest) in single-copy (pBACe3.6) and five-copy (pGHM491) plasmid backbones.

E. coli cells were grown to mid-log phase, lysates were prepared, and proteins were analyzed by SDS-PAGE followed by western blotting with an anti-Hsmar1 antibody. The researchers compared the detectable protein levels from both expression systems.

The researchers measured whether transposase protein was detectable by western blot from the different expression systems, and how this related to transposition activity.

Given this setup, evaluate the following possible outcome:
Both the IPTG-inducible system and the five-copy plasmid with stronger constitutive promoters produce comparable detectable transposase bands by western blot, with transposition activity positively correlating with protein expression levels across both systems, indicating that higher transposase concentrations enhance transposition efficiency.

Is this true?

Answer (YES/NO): NO